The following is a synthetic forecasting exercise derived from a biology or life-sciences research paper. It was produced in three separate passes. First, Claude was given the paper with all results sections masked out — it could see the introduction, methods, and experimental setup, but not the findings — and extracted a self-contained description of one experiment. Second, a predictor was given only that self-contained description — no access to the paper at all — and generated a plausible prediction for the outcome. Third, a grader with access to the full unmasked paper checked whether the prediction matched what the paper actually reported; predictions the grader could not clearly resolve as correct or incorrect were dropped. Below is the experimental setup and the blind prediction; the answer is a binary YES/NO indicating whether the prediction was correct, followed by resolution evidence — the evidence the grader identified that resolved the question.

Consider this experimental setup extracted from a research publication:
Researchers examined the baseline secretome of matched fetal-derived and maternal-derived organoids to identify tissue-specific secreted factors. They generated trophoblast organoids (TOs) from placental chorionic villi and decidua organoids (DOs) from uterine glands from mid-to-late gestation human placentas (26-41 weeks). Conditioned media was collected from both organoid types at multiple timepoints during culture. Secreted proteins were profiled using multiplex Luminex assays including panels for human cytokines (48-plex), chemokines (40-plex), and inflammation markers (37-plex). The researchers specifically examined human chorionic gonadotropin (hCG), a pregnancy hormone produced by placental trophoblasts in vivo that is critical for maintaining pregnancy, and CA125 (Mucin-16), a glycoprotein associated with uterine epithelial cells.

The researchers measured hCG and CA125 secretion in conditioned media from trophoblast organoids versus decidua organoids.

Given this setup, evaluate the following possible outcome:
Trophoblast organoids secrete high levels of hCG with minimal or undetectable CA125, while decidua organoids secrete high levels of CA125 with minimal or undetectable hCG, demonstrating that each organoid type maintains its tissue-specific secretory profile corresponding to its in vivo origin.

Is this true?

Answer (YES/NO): YES